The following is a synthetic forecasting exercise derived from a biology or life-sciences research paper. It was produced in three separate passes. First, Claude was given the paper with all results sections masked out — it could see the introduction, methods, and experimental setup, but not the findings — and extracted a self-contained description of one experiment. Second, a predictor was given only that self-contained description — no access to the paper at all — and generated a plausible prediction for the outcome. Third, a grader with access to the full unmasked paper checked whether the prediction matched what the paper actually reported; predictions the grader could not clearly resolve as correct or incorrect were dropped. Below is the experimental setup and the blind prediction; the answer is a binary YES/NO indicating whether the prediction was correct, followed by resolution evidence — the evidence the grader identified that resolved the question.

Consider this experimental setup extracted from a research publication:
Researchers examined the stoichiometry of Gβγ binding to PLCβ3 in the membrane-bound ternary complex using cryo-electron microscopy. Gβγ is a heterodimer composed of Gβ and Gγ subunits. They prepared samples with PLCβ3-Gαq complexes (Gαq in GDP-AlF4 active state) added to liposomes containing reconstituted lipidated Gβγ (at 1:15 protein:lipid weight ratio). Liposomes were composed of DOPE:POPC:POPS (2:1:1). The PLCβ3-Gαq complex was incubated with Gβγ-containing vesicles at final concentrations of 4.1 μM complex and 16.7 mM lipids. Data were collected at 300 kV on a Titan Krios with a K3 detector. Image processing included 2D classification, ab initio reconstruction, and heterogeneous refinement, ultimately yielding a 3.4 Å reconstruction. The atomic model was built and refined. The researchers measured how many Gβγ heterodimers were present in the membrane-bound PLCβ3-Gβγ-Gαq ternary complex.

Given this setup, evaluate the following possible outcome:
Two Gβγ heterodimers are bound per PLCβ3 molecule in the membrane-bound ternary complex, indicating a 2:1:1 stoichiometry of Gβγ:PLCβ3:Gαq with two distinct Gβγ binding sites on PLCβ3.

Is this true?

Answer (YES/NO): YES